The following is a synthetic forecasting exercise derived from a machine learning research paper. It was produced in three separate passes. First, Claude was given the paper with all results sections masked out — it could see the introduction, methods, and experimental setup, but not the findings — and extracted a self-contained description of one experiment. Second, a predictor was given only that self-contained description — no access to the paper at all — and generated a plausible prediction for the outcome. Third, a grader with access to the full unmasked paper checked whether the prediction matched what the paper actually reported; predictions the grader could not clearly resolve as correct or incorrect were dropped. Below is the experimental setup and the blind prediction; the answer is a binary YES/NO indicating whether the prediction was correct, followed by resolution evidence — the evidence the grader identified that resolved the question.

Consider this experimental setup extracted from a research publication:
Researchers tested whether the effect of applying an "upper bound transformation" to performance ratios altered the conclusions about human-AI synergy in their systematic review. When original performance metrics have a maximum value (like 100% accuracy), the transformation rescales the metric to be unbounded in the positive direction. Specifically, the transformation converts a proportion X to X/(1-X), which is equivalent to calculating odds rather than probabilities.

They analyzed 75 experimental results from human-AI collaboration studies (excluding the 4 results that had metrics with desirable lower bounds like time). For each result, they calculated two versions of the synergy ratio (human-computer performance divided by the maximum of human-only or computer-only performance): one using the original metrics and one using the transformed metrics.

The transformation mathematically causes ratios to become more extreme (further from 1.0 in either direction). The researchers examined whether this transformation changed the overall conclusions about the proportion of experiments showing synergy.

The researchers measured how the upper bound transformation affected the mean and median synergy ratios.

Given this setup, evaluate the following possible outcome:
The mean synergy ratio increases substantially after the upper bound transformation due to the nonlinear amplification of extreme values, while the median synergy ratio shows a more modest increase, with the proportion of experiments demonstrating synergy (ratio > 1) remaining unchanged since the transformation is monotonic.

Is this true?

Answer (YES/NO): NO